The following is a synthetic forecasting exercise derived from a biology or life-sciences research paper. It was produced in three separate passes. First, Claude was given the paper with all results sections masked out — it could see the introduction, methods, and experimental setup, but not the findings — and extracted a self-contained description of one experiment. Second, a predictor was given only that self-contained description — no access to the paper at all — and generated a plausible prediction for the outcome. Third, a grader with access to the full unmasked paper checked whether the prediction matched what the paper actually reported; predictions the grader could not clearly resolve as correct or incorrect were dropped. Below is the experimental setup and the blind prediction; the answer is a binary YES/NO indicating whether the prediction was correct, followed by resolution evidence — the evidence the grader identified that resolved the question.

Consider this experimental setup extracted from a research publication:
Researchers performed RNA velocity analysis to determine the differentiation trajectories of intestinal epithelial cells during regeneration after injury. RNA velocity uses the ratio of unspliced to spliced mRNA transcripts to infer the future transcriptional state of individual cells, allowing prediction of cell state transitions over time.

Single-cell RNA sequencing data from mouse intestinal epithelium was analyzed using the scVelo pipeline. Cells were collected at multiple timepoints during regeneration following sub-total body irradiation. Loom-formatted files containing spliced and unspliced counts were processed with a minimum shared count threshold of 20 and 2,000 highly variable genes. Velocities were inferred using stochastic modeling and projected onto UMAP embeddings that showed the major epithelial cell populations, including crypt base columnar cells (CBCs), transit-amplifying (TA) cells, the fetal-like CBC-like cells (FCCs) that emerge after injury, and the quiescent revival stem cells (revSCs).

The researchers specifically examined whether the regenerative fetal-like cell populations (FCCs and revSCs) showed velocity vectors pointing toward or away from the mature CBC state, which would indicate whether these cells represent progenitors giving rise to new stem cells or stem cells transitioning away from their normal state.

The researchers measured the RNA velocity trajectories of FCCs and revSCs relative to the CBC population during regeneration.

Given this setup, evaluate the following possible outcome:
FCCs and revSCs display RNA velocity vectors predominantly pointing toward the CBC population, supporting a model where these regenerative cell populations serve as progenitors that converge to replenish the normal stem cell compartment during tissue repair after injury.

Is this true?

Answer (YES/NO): YES